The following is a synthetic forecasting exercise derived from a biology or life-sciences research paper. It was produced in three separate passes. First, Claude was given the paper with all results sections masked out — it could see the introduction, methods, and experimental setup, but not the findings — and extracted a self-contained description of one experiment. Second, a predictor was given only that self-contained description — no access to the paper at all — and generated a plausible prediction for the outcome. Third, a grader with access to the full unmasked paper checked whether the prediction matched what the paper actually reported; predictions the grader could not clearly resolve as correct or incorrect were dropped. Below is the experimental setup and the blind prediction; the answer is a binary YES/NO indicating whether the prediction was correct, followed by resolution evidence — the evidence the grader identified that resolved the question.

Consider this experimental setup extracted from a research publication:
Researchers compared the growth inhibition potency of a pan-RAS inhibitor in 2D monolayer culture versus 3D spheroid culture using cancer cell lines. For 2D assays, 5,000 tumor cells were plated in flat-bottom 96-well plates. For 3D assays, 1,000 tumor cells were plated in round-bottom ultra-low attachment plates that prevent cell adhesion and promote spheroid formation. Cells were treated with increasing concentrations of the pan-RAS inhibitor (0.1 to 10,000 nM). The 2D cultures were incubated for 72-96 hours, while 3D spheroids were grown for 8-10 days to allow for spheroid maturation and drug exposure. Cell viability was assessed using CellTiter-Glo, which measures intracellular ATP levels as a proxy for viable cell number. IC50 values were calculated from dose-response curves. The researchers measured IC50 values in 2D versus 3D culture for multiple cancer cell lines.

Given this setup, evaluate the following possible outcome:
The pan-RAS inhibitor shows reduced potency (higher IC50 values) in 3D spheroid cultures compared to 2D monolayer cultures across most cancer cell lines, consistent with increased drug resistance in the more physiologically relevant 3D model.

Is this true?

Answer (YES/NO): NO